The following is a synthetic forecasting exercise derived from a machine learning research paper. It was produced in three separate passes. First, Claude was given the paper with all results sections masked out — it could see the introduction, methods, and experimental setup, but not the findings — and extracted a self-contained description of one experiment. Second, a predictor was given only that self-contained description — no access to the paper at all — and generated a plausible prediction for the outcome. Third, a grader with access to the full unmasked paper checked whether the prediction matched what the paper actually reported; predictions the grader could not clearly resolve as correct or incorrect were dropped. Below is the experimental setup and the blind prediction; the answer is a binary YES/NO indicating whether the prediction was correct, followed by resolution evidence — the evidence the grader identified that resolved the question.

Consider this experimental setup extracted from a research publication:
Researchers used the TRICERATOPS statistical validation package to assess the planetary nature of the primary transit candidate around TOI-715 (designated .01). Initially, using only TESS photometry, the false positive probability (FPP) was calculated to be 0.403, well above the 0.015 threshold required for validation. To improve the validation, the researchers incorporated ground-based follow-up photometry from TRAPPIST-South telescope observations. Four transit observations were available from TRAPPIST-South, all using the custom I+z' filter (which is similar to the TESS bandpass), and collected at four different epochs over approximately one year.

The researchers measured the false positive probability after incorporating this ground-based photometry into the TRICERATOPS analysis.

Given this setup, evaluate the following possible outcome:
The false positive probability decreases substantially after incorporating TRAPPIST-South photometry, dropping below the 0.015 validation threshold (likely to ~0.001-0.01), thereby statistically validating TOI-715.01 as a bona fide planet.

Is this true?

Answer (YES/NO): YES